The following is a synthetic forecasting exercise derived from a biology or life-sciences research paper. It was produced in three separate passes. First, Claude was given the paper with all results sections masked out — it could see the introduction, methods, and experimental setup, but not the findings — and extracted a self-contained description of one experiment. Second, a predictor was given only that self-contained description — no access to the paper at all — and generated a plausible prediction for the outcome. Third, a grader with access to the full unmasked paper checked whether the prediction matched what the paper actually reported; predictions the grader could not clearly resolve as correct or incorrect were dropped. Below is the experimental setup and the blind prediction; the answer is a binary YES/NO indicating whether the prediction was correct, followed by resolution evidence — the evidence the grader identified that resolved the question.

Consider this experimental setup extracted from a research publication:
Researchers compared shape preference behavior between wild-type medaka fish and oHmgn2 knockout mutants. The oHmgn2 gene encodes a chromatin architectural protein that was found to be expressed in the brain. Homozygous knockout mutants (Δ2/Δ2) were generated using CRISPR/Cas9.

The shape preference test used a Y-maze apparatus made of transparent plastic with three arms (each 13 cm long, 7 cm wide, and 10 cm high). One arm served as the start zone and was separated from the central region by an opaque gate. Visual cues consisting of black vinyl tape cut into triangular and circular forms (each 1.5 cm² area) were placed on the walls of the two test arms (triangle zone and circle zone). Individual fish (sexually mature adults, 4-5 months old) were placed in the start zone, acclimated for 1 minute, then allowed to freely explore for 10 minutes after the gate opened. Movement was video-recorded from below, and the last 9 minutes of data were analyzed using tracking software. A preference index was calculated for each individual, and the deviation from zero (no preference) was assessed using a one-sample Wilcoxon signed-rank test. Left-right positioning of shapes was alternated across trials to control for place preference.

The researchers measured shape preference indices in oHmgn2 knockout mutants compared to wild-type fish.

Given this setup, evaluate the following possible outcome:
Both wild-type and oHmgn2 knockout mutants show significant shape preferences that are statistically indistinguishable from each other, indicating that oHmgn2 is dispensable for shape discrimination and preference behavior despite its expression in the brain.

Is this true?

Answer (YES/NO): NO